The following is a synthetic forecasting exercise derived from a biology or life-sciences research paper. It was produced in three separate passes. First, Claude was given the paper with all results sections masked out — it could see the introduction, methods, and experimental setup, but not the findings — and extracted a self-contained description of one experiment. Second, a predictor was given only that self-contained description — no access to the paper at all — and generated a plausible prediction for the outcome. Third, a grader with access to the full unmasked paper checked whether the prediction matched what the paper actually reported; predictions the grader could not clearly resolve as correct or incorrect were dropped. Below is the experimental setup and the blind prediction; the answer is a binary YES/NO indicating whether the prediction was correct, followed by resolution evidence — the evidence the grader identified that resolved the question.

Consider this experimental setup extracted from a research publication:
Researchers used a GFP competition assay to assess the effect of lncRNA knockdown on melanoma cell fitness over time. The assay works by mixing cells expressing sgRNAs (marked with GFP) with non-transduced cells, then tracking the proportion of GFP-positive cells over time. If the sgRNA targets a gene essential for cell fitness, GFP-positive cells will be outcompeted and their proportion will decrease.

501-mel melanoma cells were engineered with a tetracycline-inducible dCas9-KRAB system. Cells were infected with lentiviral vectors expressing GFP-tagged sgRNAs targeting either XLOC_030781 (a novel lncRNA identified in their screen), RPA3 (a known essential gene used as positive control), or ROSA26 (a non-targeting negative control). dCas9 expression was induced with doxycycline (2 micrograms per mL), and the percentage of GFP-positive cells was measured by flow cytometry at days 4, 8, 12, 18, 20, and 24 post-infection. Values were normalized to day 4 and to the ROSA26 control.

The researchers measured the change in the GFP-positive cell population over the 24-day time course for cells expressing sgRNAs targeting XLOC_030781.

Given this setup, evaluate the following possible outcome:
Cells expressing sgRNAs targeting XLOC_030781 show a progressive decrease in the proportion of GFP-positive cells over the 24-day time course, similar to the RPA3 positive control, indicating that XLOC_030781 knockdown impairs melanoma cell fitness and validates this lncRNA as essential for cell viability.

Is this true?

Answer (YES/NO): YES